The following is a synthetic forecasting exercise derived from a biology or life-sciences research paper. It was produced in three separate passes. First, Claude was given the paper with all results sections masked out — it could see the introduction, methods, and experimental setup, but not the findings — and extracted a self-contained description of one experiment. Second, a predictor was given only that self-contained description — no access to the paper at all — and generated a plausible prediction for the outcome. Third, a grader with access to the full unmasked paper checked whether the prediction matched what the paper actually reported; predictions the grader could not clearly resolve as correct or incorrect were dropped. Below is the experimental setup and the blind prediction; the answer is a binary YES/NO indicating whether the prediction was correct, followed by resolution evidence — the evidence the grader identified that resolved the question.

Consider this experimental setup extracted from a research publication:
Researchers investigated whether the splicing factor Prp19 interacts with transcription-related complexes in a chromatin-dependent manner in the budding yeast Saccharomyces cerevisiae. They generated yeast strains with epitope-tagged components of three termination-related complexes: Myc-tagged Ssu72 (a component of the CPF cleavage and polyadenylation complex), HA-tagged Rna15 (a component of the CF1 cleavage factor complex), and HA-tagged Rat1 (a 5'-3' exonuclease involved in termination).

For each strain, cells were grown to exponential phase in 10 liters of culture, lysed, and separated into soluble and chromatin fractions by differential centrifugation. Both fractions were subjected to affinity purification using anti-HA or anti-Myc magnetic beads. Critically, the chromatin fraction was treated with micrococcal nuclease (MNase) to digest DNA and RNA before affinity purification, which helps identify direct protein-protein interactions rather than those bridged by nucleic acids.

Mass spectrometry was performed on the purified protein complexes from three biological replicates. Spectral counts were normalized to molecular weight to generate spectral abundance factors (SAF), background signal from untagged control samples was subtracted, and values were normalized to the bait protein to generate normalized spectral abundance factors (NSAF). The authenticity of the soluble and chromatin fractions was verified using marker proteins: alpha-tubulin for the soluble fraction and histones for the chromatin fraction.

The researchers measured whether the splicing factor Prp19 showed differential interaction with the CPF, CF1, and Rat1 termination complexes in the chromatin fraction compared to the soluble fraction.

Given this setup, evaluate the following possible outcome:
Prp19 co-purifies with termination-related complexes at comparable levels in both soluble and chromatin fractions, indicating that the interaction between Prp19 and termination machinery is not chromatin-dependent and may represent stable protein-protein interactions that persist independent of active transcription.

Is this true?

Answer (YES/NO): NO